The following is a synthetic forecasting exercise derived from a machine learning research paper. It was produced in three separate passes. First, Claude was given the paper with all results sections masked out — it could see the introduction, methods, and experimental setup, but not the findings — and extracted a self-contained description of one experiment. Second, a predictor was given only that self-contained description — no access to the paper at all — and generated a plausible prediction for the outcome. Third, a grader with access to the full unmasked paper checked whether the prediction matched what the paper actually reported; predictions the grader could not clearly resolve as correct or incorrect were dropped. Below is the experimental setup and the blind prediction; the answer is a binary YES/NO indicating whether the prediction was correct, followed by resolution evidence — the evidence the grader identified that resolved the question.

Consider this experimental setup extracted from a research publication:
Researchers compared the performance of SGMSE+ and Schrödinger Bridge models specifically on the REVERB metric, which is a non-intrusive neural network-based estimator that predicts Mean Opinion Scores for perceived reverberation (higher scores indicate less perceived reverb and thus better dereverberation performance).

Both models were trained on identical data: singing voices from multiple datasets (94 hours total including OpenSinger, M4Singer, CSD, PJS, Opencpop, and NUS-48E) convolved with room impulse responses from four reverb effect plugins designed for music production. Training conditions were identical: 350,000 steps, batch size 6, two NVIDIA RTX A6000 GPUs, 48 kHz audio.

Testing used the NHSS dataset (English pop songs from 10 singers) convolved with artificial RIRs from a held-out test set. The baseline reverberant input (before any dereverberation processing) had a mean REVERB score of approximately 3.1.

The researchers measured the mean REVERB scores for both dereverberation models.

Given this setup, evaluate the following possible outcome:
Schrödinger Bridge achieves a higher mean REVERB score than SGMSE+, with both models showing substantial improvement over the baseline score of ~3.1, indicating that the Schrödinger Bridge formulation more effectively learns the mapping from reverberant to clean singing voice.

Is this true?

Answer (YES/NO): NO